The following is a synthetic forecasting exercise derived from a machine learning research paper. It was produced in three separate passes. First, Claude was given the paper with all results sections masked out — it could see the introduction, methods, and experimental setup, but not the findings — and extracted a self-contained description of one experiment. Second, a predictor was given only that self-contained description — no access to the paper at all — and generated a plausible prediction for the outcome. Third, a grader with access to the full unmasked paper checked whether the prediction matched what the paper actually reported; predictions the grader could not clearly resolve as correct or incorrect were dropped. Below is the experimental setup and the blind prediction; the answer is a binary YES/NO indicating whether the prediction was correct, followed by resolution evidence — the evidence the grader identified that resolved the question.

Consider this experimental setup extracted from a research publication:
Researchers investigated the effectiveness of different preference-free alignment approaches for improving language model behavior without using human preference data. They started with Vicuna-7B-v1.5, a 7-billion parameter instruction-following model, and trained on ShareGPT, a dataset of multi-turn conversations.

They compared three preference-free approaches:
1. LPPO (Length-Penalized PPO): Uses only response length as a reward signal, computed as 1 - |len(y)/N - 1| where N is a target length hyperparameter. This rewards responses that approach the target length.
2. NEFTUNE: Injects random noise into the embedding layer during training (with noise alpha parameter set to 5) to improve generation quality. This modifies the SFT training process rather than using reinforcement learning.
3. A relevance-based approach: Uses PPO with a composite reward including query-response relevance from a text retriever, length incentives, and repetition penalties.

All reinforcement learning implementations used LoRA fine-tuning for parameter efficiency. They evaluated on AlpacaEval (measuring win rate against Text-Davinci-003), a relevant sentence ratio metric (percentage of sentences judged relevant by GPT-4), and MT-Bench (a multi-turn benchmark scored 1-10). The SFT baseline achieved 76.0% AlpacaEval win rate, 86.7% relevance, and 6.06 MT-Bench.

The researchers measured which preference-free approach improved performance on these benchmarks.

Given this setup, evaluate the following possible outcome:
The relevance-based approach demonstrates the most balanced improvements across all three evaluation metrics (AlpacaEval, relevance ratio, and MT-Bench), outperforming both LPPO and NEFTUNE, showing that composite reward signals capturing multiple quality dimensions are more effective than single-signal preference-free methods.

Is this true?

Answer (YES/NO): NO